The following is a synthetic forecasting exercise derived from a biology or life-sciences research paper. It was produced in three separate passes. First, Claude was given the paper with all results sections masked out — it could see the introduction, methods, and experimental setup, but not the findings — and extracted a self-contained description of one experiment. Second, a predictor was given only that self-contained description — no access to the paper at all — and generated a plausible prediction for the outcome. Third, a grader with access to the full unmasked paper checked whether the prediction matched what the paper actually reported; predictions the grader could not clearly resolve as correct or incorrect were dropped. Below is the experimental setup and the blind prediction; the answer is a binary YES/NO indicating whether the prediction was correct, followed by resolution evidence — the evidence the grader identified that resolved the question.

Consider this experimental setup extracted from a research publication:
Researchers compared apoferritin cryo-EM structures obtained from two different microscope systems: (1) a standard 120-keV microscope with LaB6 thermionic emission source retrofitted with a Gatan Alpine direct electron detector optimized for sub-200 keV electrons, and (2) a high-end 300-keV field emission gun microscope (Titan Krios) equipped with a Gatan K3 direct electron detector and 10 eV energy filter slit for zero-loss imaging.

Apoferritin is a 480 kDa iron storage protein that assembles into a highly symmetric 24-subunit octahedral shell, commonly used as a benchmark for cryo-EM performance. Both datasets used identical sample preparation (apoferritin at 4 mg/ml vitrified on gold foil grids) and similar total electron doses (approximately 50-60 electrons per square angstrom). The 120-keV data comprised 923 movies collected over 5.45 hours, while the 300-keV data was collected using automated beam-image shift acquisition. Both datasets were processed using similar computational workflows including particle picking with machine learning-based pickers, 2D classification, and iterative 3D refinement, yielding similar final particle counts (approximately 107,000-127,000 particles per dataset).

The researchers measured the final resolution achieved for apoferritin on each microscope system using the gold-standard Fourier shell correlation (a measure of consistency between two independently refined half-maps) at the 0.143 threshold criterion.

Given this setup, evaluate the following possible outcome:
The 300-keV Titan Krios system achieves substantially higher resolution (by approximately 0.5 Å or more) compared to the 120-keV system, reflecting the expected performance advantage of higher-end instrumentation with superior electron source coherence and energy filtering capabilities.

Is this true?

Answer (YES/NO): YES